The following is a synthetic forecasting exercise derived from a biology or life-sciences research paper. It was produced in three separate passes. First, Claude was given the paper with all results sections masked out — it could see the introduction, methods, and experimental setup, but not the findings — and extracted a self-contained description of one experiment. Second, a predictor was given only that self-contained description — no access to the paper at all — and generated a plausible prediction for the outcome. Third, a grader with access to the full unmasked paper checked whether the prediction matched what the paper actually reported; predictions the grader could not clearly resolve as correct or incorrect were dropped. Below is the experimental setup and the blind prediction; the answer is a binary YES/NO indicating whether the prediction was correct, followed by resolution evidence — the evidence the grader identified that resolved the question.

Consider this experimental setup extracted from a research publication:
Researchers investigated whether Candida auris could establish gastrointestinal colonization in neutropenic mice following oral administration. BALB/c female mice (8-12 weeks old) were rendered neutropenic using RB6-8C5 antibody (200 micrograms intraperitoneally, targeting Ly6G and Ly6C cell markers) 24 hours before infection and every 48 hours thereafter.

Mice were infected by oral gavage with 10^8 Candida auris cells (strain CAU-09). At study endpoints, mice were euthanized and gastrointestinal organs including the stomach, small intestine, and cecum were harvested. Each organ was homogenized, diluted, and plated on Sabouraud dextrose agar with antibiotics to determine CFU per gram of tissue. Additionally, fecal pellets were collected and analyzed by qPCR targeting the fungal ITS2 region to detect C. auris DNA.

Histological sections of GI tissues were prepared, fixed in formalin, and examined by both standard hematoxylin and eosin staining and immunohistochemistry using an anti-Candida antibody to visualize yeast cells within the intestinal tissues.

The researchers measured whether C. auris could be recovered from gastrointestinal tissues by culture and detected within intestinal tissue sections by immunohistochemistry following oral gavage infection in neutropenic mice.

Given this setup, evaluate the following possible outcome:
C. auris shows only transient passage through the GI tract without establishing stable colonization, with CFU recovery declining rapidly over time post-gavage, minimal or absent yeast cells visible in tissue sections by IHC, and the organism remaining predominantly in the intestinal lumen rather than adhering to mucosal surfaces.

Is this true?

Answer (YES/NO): NO